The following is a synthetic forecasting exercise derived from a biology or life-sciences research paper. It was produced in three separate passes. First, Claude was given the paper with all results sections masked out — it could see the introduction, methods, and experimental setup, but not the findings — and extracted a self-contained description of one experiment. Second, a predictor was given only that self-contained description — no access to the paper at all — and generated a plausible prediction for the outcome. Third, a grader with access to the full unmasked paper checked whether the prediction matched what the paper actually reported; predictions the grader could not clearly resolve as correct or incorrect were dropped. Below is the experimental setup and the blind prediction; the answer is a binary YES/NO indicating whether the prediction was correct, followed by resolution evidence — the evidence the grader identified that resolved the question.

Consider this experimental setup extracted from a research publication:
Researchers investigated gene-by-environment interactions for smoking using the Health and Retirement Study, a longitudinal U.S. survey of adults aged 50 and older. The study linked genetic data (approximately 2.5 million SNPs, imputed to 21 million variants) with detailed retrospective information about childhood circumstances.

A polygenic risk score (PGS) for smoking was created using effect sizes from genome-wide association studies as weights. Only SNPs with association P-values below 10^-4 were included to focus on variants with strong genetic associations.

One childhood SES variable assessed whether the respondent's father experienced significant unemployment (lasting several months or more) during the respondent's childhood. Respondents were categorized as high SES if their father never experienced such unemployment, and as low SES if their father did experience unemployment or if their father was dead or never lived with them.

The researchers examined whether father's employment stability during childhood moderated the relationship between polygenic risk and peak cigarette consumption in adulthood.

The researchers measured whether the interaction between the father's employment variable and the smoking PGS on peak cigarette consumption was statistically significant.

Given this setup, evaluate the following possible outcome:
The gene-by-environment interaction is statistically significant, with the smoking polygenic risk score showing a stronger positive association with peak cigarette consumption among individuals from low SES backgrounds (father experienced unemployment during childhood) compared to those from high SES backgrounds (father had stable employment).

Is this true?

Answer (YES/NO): YES